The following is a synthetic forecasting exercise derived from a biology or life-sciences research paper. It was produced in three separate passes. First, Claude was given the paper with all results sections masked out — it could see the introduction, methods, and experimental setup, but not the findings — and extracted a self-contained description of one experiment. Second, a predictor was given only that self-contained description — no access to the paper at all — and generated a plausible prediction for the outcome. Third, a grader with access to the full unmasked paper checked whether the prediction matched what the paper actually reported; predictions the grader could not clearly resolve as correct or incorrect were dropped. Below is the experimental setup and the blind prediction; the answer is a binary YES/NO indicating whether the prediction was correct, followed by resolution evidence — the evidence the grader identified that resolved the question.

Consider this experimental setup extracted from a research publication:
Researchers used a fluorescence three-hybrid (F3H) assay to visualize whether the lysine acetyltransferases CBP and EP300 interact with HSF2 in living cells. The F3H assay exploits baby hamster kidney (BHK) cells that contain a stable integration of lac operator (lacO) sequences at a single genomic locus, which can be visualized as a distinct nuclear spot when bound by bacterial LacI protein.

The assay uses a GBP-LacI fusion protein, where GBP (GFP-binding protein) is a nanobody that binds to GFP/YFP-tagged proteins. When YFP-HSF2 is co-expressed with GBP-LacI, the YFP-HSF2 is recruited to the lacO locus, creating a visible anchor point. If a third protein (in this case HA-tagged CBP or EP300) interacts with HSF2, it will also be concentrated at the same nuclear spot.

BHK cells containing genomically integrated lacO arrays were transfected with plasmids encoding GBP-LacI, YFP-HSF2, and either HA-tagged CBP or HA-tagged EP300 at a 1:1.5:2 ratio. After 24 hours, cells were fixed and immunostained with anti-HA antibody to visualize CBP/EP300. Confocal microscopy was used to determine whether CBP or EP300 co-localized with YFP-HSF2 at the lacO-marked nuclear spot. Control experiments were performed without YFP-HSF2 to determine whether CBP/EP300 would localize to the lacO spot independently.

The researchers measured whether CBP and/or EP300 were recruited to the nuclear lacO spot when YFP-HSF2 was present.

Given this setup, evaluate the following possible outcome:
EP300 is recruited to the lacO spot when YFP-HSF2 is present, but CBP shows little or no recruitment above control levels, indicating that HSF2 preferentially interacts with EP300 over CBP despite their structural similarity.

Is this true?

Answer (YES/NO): NO